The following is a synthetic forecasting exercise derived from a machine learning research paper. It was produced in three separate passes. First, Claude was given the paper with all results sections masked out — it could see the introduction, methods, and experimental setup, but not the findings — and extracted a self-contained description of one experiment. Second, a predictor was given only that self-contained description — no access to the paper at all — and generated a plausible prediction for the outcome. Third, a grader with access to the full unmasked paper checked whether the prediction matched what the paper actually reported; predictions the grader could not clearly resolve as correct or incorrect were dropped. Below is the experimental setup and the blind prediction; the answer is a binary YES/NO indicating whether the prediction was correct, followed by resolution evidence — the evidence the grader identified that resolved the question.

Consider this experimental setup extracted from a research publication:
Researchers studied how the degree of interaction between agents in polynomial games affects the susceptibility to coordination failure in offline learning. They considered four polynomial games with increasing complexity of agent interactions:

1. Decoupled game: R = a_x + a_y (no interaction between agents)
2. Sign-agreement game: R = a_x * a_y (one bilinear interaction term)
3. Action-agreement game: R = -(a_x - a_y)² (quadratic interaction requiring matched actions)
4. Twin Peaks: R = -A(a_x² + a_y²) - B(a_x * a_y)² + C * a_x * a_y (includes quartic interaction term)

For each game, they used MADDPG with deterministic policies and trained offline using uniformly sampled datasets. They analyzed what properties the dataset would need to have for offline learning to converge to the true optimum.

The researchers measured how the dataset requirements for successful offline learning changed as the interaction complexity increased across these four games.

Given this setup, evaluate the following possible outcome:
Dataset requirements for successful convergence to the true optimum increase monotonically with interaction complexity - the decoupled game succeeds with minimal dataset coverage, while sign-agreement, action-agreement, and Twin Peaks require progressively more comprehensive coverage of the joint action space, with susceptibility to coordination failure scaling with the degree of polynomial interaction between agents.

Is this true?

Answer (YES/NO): YES